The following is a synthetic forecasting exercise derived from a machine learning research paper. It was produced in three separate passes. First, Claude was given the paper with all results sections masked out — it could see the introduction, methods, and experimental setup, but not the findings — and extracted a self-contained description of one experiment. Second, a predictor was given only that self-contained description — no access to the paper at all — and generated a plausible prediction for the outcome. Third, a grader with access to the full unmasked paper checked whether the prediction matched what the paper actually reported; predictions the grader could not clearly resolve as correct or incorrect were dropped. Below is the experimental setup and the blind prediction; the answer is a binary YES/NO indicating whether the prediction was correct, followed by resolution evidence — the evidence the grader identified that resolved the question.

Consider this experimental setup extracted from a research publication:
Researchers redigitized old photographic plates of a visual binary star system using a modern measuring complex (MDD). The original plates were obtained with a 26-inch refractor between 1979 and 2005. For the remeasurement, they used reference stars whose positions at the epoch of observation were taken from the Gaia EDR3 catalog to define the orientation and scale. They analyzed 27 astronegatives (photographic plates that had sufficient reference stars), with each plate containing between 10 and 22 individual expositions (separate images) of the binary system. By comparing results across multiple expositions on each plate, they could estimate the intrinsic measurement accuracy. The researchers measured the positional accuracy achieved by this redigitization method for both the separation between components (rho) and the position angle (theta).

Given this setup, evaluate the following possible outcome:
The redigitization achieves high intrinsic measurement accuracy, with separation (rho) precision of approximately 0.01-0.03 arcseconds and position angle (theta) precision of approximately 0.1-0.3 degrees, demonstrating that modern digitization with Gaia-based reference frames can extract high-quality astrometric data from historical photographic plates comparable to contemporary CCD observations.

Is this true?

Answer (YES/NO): NO